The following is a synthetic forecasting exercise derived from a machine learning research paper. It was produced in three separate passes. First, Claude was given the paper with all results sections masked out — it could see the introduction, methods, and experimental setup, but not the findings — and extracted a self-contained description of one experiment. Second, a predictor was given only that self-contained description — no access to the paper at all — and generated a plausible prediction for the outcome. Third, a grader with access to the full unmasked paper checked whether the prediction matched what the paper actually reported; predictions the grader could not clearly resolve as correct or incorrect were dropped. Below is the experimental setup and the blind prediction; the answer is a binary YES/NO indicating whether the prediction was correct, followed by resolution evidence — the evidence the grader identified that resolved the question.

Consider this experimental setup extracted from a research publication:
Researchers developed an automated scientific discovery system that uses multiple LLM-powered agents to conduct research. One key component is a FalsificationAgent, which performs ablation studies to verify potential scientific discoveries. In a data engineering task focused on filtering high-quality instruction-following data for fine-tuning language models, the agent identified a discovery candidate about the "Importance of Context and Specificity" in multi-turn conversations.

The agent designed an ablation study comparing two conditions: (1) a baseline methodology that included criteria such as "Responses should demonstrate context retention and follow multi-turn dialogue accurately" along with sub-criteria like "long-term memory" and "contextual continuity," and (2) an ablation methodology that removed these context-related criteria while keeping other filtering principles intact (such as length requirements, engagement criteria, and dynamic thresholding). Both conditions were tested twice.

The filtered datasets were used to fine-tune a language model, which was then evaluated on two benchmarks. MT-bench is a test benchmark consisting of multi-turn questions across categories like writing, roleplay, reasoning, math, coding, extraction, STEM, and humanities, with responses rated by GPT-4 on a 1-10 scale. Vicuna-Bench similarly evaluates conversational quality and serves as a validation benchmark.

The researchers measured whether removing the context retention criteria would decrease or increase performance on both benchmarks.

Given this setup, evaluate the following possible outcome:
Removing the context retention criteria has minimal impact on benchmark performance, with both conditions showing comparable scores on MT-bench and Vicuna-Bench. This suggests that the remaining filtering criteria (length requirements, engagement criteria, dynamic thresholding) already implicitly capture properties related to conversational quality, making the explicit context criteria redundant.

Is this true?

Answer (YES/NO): NO